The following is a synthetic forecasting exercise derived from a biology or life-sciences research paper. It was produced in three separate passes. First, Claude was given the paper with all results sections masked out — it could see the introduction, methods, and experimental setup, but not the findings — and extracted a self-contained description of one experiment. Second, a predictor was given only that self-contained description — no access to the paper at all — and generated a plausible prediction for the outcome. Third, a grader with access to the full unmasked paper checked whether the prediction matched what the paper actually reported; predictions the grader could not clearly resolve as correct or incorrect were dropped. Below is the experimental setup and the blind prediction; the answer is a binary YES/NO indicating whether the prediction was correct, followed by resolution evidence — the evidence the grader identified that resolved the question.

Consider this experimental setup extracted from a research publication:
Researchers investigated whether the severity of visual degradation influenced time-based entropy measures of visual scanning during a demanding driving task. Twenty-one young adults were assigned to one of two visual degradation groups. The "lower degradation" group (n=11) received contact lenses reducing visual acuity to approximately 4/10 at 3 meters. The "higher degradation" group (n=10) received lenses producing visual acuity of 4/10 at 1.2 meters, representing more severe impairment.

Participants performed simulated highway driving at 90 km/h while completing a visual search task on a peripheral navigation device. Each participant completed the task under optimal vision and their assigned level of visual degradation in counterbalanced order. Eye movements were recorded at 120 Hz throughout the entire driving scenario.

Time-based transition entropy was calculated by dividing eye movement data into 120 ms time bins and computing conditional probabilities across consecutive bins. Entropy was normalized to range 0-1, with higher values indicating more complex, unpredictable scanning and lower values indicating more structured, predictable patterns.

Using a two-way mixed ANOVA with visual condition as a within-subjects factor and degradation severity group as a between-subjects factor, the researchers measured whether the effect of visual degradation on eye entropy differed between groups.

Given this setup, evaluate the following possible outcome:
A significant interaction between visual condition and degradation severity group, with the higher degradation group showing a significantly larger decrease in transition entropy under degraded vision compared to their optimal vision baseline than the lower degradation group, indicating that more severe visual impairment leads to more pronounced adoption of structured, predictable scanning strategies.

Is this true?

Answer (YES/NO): NO